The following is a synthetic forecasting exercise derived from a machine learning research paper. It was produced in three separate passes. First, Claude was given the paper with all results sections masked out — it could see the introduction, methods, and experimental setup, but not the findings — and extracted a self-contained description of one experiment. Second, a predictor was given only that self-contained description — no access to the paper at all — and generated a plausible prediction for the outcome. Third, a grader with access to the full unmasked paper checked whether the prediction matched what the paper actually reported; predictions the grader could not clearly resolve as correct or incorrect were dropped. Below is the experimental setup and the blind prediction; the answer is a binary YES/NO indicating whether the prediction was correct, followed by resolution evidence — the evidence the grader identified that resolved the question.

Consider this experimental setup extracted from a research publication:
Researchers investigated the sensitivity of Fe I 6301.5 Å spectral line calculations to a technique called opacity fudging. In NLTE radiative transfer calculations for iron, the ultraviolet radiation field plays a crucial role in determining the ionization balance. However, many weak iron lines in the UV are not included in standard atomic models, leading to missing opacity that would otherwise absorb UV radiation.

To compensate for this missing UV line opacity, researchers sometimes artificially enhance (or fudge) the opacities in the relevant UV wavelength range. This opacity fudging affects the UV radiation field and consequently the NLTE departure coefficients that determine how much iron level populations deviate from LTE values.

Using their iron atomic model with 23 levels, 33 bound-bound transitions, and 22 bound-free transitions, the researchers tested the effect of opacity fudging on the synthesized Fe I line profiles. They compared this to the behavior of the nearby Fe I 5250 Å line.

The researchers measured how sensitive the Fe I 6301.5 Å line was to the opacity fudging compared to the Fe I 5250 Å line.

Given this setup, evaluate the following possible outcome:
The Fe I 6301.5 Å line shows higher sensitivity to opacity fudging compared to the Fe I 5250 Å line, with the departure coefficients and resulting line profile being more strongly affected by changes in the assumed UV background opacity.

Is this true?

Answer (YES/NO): NO